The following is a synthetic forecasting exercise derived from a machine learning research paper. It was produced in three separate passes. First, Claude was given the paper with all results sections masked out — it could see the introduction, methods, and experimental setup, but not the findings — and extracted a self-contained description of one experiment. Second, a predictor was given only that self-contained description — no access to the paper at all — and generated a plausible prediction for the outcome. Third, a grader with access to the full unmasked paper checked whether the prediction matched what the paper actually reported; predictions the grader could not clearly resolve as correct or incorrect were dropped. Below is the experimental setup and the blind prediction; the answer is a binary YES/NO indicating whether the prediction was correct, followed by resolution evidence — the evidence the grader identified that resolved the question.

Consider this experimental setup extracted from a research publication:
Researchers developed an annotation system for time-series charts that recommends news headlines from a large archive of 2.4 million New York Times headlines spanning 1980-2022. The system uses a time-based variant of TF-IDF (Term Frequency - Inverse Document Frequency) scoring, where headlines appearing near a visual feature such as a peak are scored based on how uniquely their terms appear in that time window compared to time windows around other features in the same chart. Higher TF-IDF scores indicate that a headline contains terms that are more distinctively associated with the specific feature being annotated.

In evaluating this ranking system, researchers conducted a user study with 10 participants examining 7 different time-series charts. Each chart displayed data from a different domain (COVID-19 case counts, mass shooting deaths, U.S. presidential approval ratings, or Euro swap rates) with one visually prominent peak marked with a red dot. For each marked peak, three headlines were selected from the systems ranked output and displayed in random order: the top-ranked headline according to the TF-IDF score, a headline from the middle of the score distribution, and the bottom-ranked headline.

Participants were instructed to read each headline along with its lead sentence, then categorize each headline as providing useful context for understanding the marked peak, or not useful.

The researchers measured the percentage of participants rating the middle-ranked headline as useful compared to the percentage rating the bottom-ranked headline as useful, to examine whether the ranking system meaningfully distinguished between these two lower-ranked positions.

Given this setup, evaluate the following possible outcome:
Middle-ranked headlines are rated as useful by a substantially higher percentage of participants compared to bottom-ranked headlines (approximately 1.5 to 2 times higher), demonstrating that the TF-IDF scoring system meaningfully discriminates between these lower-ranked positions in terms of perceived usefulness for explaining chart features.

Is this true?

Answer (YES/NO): YES